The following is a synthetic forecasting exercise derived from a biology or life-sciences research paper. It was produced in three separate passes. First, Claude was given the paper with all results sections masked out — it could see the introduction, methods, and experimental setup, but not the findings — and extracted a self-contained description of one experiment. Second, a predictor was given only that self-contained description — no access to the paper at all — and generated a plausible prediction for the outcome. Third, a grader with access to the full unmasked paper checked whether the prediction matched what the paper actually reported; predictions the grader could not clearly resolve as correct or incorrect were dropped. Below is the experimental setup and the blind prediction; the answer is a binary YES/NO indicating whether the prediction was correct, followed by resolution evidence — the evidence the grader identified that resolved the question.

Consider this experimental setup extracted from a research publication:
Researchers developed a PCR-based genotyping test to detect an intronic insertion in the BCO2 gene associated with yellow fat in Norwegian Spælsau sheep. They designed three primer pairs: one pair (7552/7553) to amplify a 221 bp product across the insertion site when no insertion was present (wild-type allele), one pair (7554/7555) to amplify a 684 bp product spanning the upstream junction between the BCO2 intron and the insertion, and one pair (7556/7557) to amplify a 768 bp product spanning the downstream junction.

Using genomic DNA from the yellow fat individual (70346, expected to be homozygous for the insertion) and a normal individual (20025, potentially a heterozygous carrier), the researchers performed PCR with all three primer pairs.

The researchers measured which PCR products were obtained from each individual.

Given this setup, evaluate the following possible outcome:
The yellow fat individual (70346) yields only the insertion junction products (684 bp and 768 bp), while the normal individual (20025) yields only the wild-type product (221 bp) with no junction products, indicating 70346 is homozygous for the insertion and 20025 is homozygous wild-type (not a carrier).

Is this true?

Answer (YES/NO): NO